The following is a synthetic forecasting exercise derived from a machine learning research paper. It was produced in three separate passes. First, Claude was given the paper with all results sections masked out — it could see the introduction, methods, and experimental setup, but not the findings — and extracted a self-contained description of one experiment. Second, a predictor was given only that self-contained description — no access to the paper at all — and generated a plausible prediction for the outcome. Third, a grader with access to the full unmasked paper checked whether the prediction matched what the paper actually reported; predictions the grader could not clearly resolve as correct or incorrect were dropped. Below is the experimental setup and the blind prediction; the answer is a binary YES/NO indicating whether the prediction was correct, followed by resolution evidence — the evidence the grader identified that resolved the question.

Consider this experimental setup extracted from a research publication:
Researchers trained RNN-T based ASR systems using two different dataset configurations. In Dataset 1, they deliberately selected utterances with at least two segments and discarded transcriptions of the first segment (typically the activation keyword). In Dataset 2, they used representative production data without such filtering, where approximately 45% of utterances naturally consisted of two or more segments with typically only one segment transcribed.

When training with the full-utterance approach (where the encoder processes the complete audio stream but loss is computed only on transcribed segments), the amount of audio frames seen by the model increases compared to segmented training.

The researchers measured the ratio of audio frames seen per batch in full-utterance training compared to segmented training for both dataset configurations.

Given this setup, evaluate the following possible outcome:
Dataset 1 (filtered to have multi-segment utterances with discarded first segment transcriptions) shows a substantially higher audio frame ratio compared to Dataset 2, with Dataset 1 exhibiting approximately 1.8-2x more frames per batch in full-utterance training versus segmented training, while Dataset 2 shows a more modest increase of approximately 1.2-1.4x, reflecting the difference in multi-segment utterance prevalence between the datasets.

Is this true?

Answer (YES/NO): NO